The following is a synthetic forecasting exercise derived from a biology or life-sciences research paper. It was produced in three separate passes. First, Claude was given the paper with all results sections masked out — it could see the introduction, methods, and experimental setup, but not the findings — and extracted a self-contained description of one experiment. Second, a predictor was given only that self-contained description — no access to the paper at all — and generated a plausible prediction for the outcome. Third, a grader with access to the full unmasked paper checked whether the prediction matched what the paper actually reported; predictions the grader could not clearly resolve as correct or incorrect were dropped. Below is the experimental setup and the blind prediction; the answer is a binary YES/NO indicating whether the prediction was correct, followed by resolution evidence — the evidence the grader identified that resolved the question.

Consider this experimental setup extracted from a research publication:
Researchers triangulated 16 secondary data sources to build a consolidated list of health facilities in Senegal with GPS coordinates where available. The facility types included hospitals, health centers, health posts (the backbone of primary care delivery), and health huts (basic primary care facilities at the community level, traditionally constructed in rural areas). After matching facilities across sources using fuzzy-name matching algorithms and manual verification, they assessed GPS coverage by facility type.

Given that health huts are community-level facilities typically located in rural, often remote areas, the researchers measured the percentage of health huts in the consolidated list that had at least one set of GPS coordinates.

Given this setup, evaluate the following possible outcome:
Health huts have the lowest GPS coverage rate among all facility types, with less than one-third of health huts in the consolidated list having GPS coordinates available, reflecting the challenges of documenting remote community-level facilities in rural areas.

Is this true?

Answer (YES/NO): YES